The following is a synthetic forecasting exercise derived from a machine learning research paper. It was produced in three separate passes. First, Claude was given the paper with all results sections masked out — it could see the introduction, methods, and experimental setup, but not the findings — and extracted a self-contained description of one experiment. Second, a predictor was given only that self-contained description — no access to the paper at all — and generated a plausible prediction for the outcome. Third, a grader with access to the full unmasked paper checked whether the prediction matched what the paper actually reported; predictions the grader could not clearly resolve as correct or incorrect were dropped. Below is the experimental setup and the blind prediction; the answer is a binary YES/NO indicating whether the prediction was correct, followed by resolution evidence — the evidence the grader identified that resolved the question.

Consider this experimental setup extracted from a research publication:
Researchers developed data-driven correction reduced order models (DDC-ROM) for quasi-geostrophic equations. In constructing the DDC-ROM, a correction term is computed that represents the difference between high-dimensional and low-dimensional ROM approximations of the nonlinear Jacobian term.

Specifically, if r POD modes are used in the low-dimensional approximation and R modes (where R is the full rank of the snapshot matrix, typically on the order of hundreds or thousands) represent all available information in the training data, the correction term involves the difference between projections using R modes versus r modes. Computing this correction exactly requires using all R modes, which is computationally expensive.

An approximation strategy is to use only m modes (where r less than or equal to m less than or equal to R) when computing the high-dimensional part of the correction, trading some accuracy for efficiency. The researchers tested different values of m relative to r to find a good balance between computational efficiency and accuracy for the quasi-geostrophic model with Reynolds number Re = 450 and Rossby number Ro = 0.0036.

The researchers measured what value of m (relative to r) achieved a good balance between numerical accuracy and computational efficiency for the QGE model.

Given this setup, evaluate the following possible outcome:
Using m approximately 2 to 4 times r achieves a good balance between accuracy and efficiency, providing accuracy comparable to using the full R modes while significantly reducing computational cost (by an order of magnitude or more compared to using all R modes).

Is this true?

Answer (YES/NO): NO